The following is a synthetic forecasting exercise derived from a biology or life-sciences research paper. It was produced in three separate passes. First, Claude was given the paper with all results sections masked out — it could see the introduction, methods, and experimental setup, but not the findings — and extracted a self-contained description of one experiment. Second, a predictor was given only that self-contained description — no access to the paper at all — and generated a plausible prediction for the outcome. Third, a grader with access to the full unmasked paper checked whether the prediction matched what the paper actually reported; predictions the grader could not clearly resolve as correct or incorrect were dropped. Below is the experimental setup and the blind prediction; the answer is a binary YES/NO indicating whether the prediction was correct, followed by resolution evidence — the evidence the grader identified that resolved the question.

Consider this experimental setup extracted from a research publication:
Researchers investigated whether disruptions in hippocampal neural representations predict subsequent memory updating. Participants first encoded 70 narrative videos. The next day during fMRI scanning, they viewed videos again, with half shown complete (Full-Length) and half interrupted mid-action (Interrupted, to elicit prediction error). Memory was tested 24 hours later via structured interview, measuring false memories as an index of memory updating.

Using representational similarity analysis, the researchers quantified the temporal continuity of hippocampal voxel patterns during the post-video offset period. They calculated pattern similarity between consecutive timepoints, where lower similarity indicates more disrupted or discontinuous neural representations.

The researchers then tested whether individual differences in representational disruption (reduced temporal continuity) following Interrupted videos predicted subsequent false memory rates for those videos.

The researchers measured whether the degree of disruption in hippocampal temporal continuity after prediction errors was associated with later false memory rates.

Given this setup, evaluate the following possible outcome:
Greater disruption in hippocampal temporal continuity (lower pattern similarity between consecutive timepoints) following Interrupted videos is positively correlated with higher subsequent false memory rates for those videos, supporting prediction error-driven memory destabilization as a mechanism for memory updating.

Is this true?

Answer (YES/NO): YES